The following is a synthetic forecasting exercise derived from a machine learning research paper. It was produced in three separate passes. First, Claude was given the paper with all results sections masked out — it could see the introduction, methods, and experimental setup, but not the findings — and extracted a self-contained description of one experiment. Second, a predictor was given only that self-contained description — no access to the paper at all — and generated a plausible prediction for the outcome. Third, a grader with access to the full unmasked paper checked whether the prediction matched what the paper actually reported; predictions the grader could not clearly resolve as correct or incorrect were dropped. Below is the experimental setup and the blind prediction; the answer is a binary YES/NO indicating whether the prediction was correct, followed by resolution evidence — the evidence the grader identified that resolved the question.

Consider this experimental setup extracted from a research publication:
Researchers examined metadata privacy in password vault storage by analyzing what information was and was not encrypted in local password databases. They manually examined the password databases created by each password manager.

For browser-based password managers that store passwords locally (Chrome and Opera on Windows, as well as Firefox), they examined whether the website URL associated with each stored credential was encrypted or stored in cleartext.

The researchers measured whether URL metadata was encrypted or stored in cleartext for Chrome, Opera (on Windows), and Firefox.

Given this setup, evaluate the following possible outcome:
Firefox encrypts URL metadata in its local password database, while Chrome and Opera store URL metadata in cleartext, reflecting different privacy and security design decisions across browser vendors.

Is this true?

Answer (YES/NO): NO